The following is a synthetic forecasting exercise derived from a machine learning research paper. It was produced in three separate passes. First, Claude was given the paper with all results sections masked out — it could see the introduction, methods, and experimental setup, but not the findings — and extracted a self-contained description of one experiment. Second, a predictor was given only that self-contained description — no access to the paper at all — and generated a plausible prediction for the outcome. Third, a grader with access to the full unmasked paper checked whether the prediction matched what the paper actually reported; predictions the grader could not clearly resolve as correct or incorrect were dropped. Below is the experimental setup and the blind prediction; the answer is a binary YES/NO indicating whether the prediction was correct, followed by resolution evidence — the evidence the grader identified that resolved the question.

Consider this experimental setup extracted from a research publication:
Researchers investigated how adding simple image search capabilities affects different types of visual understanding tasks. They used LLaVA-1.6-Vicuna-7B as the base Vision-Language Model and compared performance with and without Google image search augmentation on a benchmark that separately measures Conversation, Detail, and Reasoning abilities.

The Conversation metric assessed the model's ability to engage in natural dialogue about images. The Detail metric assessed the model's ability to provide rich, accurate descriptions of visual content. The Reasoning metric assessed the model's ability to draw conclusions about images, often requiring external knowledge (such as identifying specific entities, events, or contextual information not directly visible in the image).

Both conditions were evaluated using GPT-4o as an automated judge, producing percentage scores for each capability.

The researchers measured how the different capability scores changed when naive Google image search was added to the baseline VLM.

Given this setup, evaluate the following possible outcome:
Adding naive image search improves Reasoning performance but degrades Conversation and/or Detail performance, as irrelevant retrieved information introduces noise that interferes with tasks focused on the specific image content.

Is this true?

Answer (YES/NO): YES